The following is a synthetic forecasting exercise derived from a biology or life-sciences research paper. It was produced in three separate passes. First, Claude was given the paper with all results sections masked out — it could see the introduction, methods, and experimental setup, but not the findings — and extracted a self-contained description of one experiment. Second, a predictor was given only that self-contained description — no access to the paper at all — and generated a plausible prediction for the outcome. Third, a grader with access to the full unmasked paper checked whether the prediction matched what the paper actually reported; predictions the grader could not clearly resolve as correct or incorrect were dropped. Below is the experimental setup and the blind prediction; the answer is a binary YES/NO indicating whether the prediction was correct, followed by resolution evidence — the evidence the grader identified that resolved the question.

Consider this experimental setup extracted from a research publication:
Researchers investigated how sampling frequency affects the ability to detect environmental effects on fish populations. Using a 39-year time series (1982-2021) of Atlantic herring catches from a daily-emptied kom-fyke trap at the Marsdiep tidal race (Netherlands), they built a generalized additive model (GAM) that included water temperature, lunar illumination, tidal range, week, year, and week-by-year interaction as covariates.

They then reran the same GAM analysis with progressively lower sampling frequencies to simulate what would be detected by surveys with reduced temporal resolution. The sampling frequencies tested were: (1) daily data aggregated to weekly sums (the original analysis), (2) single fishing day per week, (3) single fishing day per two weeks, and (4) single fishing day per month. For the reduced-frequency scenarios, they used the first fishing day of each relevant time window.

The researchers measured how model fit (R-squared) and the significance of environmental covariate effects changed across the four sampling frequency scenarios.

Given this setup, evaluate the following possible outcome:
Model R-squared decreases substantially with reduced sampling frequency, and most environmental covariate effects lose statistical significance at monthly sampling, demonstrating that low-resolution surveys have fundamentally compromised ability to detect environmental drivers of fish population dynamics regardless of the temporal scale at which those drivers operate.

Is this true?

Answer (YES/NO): NO